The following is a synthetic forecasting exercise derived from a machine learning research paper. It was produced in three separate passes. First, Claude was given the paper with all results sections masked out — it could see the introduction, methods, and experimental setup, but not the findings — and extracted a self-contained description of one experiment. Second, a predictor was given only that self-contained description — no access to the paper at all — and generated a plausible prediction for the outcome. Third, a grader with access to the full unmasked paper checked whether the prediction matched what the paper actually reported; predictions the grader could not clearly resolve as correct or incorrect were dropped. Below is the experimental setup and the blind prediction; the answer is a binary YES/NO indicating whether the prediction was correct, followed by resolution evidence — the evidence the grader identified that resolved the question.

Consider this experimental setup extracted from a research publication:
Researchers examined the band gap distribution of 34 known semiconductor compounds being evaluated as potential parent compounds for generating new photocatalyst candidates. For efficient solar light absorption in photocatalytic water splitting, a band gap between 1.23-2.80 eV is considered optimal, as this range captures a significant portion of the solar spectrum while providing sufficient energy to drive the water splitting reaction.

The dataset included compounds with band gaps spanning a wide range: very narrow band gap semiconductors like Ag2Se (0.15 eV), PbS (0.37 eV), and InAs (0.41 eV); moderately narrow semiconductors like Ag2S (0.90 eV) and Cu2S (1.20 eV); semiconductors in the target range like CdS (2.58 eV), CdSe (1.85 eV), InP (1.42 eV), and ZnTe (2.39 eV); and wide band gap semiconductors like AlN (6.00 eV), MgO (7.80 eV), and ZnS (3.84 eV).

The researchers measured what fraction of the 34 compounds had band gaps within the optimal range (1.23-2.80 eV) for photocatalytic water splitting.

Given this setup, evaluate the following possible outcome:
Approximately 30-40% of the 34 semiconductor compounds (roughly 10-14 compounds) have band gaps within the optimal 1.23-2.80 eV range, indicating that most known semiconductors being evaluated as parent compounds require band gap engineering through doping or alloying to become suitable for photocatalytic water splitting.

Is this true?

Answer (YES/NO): NO